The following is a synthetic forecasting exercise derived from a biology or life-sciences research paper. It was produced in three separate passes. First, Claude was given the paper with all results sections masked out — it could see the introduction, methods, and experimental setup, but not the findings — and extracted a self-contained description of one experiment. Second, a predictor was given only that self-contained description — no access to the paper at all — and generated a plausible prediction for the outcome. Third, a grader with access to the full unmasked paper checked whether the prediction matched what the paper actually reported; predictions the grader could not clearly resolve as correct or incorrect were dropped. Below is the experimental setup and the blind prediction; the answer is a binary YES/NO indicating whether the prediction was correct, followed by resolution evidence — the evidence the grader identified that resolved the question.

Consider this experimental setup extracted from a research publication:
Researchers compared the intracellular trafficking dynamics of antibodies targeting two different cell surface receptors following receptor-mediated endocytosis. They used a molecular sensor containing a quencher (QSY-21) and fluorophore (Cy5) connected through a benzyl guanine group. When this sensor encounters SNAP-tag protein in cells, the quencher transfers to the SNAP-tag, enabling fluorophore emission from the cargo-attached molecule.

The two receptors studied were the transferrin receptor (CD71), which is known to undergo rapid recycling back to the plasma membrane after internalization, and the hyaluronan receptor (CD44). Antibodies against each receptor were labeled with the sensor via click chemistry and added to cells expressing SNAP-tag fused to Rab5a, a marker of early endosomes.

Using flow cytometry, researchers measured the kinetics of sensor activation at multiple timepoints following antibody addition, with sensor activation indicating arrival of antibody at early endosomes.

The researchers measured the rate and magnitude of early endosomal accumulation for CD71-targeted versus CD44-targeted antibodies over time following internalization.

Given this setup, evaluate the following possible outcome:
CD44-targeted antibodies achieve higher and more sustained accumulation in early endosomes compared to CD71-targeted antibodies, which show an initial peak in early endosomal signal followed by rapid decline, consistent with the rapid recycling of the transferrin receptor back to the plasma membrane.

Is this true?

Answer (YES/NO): NO